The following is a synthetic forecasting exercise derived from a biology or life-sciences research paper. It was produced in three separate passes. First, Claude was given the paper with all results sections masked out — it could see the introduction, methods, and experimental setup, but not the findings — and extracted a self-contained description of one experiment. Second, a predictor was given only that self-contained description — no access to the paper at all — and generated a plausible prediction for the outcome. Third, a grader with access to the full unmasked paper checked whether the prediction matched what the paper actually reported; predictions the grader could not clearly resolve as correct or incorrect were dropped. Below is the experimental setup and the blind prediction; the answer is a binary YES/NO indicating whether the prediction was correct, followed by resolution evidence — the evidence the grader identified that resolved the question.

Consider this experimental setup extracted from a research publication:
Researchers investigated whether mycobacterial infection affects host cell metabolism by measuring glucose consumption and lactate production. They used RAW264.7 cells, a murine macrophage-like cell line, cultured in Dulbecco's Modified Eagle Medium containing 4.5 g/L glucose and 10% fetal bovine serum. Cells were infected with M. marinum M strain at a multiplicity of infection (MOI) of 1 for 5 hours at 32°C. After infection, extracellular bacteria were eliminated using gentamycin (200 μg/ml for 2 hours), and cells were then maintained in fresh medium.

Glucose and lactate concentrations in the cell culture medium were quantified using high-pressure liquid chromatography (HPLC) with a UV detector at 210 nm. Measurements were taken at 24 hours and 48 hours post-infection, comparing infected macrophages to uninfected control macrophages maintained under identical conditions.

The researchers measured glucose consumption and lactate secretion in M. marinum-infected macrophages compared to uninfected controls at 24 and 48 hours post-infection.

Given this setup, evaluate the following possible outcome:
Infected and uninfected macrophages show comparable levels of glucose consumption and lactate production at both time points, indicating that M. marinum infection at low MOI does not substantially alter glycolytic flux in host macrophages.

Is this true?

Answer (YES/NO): NO